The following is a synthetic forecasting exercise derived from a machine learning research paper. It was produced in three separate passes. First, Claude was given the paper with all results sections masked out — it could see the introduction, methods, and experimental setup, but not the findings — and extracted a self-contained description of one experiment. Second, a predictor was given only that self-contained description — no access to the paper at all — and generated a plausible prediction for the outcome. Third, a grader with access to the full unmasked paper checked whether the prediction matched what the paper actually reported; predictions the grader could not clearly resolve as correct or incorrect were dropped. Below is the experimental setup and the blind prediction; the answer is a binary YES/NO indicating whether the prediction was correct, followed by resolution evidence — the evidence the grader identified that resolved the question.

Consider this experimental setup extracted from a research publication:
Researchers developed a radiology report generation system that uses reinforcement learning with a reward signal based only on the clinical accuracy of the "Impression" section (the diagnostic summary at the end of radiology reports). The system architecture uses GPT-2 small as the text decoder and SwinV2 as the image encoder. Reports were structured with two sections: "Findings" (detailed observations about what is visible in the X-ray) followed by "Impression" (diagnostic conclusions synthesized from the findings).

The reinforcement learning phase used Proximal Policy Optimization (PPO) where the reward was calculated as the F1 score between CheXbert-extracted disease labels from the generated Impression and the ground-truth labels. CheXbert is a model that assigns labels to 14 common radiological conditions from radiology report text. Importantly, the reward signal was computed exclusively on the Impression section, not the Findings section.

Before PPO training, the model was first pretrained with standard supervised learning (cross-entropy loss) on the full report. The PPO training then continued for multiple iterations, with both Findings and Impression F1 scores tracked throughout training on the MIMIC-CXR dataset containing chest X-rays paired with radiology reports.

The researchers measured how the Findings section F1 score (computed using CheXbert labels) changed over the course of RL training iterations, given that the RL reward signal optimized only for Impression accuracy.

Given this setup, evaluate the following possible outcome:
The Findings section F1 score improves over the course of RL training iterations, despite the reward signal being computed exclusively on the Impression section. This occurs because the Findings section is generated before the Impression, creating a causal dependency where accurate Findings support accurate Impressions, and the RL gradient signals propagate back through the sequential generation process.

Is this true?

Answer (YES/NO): YES